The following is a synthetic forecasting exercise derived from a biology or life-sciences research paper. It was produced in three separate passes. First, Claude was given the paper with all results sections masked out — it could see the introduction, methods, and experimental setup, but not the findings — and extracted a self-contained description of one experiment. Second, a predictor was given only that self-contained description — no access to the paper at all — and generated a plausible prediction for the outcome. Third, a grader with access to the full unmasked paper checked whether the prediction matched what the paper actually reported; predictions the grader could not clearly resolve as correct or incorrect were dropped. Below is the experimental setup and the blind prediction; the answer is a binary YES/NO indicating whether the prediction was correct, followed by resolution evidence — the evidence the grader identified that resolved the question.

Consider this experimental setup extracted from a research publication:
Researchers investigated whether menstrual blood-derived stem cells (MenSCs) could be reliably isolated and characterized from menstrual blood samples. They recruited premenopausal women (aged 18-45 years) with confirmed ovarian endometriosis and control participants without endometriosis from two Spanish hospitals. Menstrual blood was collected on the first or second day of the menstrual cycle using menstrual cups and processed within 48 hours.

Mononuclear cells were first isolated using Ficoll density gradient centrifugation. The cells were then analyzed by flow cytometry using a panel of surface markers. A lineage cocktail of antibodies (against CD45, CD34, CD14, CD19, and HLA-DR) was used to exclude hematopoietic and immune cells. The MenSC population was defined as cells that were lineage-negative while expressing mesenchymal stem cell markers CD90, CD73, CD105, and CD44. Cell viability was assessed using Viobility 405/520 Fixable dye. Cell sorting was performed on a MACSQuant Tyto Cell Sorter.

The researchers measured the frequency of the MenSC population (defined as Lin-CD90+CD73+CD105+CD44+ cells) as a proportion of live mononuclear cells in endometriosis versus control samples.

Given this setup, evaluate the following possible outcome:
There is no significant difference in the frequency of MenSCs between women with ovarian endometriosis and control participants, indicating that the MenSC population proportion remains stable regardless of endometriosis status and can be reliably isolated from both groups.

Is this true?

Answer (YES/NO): YES